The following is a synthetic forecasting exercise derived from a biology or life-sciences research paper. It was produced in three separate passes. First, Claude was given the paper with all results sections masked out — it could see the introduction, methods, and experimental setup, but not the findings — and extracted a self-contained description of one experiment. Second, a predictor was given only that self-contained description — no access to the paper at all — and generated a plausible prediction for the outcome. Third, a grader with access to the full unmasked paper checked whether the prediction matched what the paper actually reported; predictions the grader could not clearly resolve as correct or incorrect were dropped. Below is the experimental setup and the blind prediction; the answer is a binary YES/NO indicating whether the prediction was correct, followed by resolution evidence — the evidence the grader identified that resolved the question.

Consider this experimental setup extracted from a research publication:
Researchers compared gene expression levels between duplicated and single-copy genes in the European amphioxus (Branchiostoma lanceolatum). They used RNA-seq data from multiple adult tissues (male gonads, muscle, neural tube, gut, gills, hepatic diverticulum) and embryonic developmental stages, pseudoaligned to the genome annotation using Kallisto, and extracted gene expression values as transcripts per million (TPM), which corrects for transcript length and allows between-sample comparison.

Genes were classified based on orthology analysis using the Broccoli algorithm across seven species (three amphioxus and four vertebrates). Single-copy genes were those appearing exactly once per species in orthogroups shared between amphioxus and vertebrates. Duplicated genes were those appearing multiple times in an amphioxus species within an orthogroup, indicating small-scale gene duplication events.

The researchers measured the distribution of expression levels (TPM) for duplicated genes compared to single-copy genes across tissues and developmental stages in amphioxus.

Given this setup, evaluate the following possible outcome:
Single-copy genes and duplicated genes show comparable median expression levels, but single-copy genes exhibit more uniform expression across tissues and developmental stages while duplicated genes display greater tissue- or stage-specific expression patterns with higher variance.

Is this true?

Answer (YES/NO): NO